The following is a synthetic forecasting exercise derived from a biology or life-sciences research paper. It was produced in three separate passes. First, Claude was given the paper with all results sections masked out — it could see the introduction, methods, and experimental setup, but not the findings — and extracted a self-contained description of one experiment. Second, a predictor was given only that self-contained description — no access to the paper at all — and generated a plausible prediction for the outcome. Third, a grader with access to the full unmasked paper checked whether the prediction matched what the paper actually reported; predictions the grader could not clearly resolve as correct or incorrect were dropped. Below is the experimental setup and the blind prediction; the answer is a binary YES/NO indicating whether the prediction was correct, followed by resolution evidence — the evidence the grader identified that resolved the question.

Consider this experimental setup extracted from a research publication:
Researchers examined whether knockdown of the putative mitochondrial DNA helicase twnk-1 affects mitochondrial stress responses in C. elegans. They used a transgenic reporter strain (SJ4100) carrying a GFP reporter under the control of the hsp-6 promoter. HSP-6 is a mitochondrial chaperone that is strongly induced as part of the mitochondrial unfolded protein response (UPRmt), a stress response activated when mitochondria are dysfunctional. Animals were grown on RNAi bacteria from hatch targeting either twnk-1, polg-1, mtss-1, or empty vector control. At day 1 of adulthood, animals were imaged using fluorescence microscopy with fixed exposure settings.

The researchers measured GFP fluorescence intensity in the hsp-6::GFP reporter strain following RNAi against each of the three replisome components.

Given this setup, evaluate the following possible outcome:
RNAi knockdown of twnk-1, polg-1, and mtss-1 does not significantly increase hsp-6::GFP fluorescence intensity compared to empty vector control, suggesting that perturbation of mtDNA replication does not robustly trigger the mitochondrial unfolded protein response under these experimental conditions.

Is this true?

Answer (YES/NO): NO